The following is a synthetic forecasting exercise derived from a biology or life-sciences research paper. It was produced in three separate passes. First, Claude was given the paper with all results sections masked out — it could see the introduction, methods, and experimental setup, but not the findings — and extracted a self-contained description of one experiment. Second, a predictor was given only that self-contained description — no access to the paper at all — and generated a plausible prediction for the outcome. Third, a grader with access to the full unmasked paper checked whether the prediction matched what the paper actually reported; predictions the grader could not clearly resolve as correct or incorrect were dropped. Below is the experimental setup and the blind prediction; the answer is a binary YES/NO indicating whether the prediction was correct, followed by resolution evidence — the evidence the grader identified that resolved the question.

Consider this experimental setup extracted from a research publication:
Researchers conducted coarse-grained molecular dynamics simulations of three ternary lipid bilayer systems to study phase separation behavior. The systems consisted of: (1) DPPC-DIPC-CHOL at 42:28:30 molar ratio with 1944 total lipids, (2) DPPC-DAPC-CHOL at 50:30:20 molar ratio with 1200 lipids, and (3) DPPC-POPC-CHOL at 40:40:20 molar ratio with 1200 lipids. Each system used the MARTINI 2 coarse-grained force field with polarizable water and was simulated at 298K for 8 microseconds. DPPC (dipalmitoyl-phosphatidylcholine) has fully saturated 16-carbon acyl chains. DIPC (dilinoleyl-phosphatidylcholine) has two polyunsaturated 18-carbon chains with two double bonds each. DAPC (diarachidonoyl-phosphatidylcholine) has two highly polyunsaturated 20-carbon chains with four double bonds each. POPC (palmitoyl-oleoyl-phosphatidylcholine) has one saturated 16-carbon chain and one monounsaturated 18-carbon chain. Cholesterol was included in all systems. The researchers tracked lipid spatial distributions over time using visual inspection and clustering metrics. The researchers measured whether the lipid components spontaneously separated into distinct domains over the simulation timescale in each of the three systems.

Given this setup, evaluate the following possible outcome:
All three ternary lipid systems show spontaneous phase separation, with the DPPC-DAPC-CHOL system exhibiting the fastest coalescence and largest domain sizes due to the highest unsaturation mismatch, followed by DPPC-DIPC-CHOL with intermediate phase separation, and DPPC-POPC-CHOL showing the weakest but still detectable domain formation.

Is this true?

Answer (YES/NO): NO